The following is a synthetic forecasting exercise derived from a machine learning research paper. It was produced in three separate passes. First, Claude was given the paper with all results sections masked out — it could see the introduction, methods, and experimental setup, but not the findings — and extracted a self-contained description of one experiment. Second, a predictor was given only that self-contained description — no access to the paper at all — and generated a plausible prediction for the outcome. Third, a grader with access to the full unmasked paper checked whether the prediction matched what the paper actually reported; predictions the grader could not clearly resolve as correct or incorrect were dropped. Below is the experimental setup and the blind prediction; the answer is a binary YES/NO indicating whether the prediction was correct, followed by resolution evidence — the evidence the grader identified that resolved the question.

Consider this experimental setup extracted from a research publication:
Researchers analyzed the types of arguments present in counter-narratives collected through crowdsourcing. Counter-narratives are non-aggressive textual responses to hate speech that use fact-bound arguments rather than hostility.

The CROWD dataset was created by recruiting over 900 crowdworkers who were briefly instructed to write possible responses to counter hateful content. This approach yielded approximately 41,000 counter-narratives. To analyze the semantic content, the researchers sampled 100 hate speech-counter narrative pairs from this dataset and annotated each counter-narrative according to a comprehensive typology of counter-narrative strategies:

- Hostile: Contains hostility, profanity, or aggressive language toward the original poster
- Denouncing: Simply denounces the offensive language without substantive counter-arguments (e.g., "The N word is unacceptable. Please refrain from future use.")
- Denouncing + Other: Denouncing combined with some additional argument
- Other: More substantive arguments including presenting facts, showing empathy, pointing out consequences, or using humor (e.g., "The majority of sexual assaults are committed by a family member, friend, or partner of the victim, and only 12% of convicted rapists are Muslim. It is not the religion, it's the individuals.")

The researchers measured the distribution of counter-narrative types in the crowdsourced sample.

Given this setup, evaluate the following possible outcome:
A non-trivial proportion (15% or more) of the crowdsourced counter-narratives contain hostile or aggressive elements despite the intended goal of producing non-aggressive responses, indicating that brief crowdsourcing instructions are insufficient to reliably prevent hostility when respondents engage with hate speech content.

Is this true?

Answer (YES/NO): NO